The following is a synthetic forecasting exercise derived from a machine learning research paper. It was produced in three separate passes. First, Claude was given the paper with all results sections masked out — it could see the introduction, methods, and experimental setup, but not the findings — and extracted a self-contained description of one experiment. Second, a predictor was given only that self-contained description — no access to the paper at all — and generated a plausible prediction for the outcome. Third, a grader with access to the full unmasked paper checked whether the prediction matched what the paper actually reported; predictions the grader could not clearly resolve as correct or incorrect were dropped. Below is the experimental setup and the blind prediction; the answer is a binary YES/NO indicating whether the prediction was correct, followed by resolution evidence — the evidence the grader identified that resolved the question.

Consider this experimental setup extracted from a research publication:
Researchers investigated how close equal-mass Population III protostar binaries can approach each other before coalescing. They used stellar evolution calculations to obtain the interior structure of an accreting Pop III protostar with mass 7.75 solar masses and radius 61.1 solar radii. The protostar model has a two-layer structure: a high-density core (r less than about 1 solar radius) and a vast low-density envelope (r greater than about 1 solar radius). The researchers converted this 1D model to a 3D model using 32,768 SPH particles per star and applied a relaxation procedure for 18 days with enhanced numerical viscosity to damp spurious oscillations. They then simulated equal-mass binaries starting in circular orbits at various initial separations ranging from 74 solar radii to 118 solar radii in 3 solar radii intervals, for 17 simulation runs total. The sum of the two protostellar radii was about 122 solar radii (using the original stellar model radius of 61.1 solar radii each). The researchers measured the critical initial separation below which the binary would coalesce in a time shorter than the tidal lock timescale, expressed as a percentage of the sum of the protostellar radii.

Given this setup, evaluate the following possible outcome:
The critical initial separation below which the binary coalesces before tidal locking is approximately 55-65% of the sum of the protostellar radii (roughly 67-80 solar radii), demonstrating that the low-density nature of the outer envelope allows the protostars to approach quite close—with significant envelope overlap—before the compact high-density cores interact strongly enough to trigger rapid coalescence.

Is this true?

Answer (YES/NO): NO